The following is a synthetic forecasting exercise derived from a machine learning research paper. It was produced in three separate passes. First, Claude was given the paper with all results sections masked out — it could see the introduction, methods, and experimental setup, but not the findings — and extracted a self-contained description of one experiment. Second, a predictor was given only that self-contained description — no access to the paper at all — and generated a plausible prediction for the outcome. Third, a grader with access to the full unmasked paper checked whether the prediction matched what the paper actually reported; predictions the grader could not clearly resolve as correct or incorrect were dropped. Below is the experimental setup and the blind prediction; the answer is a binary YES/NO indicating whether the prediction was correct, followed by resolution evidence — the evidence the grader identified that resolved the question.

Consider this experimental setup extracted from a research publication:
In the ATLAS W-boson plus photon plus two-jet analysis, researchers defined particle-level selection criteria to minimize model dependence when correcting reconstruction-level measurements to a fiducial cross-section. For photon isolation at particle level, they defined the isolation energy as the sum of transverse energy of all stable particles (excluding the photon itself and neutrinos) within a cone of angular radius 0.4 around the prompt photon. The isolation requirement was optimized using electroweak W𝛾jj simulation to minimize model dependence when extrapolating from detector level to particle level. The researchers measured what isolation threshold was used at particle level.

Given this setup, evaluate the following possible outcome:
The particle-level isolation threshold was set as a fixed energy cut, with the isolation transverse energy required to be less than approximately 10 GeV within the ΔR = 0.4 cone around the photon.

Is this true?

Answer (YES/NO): NO